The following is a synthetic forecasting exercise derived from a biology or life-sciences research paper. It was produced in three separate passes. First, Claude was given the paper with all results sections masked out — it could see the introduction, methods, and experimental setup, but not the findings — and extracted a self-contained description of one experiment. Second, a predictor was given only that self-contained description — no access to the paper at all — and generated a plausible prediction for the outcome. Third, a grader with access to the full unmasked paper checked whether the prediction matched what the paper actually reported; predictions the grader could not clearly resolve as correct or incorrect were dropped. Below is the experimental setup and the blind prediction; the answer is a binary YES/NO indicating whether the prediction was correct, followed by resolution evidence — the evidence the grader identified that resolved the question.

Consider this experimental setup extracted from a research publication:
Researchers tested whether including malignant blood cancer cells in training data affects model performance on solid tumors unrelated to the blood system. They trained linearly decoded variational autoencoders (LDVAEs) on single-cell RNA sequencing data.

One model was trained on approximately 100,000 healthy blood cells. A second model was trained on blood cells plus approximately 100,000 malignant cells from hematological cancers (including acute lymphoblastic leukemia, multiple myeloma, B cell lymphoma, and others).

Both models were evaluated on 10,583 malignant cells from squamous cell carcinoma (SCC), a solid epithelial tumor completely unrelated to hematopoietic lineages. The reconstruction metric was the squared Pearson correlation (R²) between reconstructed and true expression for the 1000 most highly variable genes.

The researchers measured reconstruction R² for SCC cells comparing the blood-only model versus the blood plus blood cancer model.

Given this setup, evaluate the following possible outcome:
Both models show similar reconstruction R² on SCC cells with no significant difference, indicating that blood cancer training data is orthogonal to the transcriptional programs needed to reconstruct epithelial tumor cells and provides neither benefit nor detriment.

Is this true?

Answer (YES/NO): YES